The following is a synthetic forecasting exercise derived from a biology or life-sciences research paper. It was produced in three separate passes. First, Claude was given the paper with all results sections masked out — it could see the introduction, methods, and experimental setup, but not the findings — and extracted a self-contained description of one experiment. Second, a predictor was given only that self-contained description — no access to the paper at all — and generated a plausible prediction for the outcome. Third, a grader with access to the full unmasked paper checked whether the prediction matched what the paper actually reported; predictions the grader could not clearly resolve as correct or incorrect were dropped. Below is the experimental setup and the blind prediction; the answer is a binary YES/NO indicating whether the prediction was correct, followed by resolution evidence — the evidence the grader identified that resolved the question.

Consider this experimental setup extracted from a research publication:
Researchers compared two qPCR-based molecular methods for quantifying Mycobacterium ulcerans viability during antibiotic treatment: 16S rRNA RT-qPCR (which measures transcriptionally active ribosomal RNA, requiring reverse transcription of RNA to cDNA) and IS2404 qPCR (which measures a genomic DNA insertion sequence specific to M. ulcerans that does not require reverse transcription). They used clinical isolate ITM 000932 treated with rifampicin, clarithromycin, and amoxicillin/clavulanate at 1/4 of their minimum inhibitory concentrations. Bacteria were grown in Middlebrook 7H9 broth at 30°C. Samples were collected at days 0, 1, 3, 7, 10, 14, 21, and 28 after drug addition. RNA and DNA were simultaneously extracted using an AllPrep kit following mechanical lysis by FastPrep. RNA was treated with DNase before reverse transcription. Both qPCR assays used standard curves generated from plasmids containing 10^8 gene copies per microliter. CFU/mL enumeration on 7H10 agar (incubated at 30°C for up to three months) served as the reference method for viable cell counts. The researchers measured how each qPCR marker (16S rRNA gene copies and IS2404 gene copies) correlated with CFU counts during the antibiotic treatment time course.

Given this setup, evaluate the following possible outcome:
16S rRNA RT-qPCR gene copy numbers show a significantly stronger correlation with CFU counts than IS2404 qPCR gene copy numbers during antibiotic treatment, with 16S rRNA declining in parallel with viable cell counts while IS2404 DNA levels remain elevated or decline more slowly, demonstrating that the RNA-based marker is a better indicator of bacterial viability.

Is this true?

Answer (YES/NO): YES